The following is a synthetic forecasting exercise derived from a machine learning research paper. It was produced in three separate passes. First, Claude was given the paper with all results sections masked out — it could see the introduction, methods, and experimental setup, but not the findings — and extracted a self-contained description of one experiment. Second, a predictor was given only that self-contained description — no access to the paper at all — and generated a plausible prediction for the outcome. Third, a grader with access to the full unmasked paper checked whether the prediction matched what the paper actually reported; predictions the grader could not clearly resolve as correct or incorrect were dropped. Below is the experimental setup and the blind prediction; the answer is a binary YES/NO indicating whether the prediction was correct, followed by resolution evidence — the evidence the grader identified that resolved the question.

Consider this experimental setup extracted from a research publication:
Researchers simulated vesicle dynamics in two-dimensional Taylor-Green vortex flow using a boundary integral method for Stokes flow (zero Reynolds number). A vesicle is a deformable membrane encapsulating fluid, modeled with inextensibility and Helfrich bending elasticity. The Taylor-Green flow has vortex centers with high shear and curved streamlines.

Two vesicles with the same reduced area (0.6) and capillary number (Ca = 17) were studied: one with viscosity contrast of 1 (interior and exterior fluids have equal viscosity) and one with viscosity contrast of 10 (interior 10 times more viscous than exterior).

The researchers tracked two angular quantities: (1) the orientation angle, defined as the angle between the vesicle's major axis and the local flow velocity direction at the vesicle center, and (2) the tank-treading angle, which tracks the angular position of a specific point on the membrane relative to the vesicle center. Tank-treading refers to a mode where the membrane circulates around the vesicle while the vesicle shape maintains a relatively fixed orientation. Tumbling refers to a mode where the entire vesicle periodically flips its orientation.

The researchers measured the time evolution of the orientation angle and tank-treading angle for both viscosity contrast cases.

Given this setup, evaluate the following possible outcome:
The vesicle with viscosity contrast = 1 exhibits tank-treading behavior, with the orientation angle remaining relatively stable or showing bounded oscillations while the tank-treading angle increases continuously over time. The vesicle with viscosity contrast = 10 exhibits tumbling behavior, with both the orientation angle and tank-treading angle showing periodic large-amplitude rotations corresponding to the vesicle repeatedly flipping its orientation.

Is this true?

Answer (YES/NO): NO